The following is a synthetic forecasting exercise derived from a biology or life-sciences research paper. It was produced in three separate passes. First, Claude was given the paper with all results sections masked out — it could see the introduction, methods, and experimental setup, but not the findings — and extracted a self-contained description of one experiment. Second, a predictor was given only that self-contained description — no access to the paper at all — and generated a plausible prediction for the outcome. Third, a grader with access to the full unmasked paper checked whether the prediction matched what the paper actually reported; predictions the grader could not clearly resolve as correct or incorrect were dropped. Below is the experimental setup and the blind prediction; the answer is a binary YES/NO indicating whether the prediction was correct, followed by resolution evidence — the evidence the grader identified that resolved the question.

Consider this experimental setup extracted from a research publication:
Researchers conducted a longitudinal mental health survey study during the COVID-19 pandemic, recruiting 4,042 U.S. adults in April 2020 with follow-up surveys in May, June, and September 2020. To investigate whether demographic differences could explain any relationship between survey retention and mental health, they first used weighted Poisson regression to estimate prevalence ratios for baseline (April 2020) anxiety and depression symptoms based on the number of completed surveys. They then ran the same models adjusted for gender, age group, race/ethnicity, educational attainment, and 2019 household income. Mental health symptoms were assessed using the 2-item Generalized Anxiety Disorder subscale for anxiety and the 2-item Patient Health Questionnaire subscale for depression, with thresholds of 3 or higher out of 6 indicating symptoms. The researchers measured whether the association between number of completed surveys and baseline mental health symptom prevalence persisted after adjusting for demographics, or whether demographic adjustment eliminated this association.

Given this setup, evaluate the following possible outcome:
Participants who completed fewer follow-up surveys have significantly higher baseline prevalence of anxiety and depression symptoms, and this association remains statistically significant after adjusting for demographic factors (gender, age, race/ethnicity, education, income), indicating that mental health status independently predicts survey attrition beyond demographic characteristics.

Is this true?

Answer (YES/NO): YES